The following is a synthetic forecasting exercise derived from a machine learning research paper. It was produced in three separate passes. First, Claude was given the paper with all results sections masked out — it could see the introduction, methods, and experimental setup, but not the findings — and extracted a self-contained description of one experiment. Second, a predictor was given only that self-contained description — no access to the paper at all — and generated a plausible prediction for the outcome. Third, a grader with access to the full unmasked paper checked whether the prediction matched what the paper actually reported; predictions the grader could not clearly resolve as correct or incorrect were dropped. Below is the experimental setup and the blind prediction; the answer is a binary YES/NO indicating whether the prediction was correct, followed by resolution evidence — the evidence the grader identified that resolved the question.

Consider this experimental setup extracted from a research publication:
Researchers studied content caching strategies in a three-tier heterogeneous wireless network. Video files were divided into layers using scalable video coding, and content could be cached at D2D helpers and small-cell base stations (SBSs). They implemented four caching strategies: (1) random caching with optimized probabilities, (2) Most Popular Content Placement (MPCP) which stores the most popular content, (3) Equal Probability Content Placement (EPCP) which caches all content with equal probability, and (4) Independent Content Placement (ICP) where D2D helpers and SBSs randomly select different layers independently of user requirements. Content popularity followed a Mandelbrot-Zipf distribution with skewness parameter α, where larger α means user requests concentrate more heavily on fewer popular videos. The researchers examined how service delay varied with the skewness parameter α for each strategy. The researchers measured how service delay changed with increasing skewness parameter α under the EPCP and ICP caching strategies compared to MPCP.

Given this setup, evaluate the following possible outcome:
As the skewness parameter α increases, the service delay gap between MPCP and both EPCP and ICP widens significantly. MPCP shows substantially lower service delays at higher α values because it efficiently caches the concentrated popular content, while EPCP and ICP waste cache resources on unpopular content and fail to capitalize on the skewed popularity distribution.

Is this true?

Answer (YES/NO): YES